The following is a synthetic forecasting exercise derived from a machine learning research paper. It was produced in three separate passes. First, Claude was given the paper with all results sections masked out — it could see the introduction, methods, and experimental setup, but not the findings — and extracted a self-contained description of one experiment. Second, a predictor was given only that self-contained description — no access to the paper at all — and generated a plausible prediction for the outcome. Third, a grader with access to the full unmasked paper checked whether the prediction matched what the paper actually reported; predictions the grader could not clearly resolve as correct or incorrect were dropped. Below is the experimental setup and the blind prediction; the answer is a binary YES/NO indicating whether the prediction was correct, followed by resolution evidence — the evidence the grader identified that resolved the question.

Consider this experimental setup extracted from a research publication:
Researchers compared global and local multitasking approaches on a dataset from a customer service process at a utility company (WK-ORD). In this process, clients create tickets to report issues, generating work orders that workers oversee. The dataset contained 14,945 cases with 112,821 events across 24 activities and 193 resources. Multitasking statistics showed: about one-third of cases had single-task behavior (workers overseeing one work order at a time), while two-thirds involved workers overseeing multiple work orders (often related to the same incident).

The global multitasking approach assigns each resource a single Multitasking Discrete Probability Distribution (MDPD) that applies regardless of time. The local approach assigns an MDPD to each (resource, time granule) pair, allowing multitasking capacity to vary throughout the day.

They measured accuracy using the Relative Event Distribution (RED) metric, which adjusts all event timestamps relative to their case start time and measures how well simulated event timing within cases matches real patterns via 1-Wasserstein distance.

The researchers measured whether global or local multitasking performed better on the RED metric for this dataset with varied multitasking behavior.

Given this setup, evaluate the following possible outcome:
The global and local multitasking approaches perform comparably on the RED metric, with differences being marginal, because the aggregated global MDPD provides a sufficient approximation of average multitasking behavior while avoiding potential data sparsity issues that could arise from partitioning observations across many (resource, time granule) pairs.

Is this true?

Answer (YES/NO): NO